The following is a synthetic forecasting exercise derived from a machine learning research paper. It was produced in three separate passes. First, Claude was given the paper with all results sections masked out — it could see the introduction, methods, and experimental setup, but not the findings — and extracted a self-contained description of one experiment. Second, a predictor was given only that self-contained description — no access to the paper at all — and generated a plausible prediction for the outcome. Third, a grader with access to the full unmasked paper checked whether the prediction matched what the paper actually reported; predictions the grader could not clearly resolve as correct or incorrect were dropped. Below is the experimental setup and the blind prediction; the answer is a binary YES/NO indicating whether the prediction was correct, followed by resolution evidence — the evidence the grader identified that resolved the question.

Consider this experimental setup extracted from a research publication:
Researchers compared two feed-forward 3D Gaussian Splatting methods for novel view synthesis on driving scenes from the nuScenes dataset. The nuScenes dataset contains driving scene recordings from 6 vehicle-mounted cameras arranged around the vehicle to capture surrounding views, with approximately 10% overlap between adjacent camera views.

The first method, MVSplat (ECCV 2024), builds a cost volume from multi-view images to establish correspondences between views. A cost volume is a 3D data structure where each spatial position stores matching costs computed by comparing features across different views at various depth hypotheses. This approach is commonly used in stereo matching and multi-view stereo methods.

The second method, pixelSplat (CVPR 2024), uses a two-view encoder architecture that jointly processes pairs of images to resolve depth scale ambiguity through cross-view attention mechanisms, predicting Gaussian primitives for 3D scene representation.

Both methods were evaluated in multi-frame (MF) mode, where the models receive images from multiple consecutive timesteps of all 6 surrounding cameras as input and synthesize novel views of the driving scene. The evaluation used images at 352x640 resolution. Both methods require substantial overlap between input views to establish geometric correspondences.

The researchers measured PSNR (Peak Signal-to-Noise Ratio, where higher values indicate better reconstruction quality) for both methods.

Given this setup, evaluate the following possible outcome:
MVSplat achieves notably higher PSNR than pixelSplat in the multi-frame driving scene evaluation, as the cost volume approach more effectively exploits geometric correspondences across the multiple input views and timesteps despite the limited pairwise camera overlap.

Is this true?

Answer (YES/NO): NO